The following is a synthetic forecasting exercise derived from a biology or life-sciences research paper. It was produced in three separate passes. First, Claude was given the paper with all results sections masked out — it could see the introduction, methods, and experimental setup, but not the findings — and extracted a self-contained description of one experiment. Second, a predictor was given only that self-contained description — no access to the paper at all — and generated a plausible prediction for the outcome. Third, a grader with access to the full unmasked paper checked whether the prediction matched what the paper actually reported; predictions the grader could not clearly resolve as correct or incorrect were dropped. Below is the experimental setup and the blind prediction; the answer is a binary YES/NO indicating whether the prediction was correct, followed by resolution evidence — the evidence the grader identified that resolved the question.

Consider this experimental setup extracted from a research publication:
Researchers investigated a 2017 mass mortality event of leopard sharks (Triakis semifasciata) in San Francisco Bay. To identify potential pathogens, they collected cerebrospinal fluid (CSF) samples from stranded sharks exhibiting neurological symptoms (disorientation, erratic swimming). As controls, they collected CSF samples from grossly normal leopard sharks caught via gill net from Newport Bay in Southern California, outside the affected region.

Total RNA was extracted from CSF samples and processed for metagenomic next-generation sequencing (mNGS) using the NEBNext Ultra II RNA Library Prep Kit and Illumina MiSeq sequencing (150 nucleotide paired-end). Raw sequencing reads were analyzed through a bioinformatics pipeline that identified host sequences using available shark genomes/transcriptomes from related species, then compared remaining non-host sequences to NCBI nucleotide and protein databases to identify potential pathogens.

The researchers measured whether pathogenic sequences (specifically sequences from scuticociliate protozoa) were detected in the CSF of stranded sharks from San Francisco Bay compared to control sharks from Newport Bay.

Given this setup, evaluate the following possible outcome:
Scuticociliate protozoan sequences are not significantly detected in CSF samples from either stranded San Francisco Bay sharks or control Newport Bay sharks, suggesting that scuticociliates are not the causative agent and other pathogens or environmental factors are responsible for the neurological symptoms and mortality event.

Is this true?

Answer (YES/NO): NO